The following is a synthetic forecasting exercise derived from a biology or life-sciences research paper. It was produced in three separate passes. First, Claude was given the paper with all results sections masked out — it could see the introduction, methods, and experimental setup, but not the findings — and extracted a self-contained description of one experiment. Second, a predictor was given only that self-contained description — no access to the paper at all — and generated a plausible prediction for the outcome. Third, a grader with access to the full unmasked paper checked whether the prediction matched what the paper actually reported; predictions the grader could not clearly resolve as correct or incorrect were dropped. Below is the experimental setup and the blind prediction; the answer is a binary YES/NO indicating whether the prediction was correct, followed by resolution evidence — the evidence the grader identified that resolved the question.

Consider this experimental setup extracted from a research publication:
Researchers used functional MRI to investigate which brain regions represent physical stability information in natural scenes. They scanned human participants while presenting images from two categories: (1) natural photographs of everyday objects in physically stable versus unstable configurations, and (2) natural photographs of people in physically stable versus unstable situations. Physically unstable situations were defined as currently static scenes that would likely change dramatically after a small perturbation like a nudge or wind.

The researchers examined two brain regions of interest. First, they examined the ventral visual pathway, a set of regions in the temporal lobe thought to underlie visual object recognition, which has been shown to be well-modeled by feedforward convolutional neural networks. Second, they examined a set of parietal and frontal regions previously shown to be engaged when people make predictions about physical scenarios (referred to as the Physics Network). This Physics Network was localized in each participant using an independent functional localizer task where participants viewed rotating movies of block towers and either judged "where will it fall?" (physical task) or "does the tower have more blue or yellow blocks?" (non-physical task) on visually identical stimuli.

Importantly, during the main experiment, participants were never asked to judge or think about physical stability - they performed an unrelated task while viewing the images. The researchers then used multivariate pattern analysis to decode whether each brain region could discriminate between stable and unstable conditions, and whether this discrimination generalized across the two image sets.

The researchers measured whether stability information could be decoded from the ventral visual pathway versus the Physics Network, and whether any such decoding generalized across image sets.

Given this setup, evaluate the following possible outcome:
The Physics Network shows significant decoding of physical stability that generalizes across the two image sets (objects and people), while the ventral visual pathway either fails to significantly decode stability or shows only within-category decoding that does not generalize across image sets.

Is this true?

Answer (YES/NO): YES